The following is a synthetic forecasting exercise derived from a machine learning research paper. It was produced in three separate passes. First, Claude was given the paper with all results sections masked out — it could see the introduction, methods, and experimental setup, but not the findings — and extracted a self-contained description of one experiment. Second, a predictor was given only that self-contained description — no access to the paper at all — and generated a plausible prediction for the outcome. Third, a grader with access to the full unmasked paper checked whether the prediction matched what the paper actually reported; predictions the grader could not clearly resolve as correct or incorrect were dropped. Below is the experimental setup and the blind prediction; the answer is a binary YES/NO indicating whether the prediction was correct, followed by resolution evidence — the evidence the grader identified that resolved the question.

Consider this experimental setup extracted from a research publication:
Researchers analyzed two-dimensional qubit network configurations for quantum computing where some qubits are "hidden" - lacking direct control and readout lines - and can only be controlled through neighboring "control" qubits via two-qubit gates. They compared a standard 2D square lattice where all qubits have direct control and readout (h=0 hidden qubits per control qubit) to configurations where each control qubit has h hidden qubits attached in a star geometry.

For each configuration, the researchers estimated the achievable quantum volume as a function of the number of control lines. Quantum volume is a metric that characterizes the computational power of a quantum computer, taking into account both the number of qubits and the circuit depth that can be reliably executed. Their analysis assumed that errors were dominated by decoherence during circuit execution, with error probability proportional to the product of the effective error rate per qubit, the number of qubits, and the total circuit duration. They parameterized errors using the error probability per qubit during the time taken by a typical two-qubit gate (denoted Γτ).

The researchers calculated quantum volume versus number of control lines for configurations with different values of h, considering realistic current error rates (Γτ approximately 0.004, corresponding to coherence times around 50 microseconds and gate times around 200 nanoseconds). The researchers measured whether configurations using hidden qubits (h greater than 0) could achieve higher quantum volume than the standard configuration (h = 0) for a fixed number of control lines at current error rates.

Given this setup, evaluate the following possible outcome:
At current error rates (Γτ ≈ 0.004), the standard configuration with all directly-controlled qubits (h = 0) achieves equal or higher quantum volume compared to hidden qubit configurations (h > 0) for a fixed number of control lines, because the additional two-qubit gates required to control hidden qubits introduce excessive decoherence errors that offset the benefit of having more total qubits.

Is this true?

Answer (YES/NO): YES